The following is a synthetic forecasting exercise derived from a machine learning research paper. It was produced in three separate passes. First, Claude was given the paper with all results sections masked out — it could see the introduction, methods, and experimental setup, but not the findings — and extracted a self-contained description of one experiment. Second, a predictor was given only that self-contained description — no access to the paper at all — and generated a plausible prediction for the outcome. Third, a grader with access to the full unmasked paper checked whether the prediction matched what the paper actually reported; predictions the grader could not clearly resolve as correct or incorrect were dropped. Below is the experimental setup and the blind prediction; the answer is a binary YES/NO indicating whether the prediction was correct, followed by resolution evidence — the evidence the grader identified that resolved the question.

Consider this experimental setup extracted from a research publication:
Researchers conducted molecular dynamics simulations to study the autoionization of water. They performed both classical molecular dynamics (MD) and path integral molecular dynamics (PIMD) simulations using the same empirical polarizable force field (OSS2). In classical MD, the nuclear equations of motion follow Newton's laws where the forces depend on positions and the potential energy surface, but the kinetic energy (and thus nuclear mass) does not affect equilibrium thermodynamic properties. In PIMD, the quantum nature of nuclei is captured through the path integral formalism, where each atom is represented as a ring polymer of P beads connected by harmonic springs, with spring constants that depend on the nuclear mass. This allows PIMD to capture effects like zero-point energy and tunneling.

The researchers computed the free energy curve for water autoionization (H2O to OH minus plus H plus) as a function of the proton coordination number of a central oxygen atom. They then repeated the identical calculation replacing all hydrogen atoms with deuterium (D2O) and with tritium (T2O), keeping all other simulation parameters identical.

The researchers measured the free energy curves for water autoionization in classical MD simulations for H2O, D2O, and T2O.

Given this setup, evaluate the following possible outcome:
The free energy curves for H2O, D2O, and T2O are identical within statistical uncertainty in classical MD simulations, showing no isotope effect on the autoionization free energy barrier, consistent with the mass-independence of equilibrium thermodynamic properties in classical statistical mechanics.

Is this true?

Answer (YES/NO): YES